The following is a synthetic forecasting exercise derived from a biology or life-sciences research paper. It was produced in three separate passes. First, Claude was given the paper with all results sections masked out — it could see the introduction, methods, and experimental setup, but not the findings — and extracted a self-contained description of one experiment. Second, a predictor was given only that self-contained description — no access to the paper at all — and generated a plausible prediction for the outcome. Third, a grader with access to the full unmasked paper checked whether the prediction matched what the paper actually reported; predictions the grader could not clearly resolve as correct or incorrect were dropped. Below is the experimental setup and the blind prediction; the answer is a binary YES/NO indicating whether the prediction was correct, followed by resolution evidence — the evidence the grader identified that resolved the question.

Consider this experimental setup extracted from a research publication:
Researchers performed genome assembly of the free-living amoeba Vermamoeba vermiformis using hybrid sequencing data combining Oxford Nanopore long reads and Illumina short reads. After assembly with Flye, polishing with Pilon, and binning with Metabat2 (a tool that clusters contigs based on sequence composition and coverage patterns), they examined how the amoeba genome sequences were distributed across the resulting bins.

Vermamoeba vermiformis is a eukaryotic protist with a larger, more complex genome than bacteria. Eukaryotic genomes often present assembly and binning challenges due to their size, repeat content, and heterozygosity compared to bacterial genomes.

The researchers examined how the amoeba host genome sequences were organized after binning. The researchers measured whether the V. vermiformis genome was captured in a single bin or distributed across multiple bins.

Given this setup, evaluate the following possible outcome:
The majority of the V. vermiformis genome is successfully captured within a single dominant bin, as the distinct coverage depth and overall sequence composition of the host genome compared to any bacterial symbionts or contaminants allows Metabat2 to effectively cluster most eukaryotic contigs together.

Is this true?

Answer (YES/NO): NO